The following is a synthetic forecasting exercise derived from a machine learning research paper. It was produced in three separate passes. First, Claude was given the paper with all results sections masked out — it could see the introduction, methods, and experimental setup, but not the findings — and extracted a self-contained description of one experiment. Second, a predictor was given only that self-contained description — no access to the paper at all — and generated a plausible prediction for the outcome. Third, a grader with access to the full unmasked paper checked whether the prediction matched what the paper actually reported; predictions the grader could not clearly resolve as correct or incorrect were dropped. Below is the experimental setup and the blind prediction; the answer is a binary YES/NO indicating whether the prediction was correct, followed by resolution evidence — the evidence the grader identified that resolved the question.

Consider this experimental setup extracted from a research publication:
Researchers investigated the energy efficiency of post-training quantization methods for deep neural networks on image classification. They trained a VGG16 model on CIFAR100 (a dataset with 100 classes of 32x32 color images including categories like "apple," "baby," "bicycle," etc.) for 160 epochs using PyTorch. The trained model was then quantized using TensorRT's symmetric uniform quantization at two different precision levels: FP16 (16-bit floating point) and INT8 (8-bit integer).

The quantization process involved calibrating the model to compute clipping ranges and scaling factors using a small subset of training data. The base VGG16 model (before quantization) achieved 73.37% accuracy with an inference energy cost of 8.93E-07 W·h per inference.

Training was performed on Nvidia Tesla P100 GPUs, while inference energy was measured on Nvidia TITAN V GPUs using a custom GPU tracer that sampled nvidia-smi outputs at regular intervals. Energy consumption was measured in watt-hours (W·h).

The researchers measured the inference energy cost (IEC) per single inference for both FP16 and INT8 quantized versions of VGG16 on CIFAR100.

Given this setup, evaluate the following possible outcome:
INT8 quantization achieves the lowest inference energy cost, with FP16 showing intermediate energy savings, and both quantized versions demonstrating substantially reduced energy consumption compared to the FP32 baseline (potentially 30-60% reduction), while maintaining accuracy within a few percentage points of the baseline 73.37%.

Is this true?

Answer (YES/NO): YES